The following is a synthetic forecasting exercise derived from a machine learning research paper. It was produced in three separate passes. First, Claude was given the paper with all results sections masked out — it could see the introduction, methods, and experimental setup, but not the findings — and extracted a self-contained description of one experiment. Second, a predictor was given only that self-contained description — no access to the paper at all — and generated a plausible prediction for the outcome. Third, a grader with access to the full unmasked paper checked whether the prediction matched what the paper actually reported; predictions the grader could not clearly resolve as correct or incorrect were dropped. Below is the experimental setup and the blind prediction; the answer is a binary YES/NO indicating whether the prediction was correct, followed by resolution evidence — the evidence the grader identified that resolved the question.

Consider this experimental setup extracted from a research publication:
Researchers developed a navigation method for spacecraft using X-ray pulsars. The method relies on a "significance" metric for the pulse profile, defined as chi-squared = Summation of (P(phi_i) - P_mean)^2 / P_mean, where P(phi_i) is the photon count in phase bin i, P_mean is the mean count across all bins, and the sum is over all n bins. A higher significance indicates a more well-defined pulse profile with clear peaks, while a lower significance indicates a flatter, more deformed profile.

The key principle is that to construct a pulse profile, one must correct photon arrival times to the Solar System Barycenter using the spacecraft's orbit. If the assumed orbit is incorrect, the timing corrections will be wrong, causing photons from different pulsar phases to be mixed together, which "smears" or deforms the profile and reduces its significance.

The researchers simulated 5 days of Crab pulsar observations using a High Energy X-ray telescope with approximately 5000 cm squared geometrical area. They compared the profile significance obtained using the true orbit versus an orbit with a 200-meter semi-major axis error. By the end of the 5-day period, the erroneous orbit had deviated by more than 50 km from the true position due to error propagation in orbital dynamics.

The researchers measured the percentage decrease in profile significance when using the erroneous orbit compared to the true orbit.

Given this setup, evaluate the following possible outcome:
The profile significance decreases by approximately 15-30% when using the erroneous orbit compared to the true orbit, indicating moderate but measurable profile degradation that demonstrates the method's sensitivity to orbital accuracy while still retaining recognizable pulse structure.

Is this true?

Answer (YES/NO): NO